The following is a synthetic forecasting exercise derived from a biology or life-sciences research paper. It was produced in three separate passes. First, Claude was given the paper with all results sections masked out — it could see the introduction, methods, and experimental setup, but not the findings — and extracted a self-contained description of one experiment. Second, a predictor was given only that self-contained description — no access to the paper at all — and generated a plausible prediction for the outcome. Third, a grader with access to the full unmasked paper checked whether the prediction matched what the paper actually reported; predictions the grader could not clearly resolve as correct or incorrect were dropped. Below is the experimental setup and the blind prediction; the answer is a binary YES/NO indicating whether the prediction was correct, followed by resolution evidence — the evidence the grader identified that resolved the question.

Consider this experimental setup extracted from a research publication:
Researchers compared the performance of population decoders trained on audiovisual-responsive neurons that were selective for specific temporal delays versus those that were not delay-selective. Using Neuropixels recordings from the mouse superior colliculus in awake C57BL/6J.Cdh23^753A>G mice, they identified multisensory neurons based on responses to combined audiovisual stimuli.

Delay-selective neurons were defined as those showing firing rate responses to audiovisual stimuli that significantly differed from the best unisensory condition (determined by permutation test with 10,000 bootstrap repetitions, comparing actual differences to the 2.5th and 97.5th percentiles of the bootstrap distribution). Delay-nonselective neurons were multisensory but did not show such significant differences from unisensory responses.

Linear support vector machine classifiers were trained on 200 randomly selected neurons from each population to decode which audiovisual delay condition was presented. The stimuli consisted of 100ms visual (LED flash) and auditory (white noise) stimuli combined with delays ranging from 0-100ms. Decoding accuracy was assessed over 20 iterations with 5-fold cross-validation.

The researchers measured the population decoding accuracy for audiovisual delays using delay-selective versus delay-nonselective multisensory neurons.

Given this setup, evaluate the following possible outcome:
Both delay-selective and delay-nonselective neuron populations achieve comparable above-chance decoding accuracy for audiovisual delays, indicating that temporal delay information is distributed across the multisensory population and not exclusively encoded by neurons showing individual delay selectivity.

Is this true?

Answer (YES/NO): NO